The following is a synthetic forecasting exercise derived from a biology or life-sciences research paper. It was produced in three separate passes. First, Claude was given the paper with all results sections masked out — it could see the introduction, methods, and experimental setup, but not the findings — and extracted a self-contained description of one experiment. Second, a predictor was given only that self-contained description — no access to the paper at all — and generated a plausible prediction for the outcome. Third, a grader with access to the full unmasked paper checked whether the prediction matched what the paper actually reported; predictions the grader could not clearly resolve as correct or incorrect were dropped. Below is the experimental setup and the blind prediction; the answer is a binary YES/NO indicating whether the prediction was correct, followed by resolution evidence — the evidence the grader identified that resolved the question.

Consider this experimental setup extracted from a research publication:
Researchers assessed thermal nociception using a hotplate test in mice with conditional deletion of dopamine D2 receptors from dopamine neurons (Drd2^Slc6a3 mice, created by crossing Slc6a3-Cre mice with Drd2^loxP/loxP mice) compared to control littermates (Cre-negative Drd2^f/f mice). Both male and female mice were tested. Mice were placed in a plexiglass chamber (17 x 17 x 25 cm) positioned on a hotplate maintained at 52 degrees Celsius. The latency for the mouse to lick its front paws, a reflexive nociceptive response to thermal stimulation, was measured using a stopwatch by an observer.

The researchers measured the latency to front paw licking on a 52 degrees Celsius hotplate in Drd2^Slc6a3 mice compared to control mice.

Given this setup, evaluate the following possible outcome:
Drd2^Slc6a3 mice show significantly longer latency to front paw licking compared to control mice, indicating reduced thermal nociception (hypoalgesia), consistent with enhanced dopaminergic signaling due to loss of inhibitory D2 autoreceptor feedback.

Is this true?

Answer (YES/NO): NO